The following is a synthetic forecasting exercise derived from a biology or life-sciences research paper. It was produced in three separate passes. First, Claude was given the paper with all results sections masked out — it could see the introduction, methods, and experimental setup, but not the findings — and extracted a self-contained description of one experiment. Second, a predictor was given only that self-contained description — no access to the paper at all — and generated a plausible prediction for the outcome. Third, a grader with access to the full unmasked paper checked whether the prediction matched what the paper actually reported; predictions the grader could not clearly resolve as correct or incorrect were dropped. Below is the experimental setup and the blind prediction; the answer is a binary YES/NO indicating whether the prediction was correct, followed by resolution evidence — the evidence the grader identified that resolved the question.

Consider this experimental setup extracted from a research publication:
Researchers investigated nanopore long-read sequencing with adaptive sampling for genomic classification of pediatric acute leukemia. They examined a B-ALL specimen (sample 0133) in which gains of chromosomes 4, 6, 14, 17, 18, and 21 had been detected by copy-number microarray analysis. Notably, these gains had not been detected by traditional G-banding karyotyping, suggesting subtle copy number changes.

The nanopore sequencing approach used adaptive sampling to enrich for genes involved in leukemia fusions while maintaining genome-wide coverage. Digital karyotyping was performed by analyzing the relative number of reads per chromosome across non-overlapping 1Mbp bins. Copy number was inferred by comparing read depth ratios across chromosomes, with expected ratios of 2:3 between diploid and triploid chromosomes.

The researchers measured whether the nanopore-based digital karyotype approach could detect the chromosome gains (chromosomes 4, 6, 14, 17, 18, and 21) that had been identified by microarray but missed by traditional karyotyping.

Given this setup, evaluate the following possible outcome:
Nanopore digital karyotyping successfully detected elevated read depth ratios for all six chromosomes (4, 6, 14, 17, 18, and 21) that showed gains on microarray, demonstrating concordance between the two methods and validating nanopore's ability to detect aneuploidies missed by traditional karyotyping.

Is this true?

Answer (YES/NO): NO